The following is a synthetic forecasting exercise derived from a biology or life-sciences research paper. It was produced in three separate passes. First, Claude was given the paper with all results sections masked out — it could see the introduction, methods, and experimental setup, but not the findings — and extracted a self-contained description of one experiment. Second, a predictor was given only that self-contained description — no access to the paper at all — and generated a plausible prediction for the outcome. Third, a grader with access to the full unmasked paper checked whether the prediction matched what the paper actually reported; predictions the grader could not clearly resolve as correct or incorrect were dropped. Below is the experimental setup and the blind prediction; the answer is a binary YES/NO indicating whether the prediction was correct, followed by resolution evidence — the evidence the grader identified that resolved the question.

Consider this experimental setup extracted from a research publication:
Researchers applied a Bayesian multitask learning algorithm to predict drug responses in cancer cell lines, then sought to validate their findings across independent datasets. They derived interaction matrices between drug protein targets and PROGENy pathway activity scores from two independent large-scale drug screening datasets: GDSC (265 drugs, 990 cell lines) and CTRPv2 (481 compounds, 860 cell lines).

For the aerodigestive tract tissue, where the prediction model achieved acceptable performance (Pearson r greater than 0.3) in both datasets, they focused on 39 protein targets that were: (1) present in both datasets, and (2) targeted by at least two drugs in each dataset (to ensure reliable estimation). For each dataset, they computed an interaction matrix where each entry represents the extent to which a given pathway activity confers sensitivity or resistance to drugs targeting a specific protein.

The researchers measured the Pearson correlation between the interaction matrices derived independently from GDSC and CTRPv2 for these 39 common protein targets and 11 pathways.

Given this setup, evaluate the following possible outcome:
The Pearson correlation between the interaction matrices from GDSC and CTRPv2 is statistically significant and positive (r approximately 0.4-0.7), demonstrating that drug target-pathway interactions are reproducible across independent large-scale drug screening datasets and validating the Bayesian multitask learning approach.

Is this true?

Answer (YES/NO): NO